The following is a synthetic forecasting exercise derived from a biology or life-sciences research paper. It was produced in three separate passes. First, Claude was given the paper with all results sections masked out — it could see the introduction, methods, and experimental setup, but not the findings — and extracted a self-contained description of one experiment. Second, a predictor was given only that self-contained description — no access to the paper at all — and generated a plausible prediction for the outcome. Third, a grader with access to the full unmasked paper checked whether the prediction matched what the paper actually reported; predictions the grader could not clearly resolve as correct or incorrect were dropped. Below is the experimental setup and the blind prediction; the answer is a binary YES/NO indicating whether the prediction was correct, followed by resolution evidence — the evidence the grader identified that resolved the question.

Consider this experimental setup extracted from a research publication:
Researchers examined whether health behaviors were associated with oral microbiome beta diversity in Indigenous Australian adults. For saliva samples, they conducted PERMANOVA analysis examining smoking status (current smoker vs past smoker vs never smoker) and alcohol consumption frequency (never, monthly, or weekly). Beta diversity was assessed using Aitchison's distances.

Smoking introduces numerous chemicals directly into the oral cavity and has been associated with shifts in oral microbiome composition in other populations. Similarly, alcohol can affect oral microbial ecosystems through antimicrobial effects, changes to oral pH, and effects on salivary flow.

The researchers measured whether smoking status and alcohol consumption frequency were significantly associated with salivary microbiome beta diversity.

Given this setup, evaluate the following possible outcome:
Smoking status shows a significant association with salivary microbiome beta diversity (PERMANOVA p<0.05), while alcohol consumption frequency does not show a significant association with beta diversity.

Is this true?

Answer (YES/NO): YES